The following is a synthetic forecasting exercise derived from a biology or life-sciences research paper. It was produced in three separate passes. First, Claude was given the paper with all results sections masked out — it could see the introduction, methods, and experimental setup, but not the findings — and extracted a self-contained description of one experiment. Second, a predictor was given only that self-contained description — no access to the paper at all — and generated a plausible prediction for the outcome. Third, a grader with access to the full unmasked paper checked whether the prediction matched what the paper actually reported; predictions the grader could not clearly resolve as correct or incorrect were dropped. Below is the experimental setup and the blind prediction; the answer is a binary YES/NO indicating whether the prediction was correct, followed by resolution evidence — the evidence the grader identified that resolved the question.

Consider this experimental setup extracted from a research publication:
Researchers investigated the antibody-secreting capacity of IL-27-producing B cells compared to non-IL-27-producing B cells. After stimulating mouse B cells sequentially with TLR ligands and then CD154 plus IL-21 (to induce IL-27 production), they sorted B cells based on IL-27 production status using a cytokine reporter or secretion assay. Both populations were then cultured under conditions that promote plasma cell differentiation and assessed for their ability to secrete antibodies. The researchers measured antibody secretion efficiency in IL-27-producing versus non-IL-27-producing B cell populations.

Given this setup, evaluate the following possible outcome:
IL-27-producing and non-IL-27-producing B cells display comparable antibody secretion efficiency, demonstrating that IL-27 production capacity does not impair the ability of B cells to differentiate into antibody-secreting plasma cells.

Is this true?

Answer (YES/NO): NO